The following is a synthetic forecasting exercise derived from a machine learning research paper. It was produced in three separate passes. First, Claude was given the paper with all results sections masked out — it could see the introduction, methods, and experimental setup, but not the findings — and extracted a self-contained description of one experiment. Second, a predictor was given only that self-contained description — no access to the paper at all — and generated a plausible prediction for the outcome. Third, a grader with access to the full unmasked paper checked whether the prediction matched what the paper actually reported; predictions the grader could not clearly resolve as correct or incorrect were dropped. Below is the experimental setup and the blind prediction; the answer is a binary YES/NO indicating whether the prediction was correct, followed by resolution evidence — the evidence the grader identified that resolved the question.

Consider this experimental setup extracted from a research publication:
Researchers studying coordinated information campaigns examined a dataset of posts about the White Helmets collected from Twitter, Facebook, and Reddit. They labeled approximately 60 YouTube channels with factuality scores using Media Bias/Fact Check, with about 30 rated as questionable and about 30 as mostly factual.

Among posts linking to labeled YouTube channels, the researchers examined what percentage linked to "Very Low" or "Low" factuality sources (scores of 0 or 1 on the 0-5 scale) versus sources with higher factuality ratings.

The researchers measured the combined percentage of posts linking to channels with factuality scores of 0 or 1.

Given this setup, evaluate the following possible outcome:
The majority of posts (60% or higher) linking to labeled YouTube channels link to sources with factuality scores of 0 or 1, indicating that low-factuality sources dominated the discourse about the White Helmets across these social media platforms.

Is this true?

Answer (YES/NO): YES